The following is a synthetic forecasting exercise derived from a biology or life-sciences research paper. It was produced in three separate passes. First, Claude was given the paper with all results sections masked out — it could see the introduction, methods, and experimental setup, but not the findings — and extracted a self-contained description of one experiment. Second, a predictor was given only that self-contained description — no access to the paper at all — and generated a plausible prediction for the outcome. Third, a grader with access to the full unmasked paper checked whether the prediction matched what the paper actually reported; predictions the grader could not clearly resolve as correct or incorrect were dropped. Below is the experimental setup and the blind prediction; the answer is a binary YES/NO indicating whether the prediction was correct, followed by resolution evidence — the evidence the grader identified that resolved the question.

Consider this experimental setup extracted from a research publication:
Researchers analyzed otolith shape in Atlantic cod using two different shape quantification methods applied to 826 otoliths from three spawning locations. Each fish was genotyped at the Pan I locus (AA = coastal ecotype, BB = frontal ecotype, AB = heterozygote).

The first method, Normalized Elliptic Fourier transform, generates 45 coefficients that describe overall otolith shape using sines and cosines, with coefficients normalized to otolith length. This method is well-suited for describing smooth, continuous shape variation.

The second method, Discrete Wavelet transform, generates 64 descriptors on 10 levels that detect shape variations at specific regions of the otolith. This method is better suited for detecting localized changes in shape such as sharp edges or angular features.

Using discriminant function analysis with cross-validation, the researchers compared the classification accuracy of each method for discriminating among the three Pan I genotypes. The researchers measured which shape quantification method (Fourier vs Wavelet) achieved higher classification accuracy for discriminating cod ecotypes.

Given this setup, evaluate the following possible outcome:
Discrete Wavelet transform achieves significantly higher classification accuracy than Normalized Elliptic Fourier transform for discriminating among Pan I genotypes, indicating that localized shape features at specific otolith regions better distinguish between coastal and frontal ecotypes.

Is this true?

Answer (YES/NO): NO